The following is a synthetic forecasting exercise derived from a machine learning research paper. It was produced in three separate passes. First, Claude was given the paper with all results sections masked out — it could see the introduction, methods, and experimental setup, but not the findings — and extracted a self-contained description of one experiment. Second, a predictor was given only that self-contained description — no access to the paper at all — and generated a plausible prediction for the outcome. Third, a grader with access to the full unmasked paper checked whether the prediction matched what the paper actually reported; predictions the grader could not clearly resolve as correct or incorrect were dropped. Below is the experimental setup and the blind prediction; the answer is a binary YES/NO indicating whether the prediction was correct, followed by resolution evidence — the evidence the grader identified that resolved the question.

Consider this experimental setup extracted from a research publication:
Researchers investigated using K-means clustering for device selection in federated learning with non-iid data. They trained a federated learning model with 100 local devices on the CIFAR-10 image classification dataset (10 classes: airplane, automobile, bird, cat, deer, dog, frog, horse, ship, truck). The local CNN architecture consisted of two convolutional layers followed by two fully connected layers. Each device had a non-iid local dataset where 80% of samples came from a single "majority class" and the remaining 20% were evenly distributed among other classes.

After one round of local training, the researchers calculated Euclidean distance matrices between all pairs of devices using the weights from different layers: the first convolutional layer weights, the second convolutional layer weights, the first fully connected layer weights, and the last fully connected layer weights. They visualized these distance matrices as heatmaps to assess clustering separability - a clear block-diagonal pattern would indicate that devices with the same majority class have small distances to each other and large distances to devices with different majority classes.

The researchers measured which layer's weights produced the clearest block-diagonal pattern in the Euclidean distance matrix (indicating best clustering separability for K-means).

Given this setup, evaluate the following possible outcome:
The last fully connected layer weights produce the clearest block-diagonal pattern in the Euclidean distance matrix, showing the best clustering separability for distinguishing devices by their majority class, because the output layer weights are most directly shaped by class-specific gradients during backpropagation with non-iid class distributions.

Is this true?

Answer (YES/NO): YES